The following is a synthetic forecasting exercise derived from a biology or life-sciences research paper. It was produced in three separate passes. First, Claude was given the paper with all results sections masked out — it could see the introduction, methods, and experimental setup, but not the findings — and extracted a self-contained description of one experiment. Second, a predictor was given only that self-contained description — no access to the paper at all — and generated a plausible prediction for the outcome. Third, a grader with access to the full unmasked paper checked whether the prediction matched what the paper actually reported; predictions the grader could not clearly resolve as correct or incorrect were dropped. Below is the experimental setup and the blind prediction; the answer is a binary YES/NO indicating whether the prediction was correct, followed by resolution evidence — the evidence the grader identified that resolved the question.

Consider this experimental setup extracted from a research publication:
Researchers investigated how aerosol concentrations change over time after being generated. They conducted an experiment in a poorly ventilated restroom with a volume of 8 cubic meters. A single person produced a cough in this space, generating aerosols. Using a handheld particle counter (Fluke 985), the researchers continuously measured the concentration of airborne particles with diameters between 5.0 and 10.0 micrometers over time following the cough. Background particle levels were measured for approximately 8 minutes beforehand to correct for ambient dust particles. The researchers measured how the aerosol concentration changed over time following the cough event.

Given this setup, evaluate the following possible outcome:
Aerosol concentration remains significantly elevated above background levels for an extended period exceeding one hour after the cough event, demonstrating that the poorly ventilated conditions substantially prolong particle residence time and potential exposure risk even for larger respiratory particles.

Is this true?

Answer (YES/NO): NO